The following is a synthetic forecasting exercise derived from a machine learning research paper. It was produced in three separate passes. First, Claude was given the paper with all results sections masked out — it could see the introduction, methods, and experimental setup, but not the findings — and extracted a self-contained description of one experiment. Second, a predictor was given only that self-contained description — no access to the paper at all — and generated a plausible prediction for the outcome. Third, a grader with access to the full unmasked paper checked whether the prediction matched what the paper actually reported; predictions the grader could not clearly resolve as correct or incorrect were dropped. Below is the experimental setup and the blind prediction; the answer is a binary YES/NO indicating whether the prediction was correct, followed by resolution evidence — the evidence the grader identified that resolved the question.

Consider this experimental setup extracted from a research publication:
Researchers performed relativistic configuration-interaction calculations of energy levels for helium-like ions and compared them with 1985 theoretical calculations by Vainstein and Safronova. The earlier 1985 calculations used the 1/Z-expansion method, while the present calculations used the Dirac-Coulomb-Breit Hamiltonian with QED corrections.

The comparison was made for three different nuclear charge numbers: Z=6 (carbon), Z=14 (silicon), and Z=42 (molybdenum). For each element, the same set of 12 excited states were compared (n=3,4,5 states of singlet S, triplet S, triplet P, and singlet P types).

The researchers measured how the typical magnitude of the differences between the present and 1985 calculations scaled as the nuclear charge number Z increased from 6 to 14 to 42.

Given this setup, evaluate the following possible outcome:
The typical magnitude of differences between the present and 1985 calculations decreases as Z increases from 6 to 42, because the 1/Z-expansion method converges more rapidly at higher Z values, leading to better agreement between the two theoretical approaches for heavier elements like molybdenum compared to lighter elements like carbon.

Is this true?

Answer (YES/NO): NO